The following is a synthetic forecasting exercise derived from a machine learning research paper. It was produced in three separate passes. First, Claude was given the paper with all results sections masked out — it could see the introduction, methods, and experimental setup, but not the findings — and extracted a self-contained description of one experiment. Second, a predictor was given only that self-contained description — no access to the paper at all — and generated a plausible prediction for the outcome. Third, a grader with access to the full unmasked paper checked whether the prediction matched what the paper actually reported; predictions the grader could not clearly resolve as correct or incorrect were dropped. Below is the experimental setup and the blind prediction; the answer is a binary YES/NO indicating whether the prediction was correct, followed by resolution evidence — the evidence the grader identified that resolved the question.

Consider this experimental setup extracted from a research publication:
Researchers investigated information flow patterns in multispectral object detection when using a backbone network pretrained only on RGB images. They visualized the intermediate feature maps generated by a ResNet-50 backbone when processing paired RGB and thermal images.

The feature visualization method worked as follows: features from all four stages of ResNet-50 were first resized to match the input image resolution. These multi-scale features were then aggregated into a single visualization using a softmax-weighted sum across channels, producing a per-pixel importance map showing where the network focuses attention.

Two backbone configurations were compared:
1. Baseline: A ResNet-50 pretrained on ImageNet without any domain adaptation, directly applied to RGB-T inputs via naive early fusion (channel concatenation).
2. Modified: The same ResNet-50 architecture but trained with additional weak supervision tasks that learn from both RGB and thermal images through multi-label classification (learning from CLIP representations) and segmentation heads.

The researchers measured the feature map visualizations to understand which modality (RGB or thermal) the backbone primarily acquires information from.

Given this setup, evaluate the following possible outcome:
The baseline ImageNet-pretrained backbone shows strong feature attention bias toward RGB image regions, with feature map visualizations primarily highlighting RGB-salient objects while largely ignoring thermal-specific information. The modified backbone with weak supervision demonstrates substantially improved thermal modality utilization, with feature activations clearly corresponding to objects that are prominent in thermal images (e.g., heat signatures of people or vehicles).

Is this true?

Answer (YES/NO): YES